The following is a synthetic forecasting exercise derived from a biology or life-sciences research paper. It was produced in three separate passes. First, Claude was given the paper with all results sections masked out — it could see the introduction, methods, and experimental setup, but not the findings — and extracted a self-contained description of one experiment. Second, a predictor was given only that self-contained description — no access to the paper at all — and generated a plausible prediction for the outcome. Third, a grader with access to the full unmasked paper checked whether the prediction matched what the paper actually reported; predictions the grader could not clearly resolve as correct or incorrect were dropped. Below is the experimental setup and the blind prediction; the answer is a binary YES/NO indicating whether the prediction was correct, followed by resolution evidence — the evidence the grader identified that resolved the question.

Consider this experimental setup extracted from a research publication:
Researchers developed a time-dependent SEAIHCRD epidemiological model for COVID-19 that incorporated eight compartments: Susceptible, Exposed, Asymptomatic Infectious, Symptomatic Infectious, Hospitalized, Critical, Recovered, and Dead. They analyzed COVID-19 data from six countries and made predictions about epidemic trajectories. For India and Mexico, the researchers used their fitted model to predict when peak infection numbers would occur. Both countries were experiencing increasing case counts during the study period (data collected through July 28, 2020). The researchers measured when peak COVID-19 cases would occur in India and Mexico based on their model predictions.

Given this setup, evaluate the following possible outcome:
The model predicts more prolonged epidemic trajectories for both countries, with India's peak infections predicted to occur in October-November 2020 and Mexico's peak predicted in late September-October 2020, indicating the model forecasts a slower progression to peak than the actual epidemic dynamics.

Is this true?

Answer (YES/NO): NO